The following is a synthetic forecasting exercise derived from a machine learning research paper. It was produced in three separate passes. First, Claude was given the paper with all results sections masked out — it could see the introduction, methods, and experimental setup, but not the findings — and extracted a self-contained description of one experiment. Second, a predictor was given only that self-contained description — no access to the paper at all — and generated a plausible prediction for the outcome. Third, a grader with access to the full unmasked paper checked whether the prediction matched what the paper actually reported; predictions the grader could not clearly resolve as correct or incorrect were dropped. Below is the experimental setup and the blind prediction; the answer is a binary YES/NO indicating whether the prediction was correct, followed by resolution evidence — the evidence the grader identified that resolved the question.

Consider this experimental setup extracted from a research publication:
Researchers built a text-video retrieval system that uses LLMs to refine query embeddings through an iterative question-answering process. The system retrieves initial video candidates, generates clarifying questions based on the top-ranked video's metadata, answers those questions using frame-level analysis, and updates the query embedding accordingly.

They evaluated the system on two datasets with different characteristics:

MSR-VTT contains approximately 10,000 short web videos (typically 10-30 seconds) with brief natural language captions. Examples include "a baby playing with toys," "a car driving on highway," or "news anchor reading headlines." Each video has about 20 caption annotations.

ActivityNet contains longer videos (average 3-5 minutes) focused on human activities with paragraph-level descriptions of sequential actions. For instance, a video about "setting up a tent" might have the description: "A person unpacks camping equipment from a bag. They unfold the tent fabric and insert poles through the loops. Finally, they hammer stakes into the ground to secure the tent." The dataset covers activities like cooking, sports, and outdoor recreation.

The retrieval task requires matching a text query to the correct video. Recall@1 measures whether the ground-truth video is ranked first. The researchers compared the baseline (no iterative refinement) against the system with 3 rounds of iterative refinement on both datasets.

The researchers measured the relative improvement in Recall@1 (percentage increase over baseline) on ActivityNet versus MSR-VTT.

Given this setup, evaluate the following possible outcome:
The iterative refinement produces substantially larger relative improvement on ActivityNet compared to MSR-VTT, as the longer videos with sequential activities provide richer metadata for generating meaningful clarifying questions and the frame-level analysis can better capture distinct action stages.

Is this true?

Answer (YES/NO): NO